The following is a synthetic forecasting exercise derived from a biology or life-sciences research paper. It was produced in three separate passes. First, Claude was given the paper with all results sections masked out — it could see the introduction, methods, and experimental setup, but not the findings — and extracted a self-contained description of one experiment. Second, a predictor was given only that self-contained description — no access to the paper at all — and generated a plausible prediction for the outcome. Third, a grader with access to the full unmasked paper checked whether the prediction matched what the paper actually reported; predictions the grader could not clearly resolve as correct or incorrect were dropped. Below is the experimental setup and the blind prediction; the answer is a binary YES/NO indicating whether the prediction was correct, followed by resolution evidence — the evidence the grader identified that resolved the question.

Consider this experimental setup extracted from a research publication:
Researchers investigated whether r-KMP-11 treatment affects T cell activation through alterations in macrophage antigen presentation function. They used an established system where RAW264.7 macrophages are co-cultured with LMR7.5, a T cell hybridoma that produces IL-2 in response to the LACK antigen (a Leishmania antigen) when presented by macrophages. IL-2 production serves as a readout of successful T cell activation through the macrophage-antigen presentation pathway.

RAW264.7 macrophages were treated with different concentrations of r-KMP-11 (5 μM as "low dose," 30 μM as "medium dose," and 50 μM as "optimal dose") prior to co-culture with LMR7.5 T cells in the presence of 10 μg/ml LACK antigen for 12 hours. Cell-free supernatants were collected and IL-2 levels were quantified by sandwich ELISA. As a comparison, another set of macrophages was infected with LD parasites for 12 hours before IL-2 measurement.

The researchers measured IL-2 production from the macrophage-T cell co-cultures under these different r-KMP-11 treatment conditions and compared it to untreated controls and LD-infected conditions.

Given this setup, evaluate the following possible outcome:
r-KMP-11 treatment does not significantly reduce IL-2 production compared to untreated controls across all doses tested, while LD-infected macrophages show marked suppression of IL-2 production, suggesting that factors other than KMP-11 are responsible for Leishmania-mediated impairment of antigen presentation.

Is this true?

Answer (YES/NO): NO